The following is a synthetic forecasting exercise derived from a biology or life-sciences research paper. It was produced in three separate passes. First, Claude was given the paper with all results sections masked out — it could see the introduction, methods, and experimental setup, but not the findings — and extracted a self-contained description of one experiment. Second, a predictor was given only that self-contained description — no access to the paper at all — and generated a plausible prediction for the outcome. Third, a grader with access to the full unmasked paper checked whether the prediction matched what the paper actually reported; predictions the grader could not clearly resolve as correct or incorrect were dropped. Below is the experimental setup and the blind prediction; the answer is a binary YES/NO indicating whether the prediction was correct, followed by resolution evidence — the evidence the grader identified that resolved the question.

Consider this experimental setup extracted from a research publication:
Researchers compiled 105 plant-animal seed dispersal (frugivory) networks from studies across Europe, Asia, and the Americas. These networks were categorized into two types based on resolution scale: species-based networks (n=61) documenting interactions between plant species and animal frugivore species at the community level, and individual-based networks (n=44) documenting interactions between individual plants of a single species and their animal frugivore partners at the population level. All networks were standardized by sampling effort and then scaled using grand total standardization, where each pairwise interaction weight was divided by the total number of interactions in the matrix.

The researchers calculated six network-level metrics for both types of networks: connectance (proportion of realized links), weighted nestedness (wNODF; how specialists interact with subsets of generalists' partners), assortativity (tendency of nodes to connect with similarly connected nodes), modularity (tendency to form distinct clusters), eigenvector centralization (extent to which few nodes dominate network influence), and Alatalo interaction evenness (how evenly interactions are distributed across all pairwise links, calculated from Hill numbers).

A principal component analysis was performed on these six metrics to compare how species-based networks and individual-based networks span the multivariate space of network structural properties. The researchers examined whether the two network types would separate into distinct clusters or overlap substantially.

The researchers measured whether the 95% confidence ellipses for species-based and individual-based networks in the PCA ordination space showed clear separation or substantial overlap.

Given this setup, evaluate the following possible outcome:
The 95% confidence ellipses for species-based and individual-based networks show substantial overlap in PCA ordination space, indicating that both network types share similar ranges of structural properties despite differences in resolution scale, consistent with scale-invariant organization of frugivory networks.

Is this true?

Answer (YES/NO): YES